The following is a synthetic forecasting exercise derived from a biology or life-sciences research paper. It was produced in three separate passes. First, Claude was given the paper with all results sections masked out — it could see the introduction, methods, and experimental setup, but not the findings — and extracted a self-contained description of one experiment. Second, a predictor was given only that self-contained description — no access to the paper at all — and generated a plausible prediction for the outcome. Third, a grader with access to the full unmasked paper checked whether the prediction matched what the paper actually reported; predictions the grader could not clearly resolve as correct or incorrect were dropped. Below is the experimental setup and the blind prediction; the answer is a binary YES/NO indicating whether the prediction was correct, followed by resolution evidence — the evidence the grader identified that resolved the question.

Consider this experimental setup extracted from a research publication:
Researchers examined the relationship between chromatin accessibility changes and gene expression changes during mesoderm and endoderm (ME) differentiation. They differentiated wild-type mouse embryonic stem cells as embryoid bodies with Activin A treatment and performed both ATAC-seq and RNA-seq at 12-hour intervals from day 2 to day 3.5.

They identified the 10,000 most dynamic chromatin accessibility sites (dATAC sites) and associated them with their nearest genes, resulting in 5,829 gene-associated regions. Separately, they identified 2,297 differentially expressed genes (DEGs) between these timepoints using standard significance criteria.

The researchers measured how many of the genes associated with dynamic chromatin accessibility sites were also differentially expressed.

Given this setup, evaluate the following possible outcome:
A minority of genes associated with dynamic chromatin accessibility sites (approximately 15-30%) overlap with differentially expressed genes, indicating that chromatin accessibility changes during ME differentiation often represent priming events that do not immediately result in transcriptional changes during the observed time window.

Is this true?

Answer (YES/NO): NO